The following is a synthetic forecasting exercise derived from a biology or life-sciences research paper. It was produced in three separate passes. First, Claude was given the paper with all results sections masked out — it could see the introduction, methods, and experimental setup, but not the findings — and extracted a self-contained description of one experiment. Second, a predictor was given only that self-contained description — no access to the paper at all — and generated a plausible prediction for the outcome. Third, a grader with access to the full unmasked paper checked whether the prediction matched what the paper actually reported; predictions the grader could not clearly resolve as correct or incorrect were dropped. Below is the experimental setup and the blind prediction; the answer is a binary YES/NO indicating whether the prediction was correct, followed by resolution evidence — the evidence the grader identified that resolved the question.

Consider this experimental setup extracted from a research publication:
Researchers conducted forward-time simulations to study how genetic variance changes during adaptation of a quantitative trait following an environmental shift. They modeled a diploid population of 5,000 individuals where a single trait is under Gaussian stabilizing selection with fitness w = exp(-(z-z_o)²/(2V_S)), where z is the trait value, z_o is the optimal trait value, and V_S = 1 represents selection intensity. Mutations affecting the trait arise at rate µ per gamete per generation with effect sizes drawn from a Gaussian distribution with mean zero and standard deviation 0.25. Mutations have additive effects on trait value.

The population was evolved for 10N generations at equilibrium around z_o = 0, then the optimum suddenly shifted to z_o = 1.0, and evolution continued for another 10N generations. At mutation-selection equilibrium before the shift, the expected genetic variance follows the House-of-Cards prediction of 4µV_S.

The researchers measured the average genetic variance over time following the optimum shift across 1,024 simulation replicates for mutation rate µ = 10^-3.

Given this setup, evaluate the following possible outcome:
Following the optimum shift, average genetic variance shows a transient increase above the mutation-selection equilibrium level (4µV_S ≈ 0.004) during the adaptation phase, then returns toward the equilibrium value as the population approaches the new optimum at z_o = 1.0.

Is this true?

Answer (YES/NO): YES